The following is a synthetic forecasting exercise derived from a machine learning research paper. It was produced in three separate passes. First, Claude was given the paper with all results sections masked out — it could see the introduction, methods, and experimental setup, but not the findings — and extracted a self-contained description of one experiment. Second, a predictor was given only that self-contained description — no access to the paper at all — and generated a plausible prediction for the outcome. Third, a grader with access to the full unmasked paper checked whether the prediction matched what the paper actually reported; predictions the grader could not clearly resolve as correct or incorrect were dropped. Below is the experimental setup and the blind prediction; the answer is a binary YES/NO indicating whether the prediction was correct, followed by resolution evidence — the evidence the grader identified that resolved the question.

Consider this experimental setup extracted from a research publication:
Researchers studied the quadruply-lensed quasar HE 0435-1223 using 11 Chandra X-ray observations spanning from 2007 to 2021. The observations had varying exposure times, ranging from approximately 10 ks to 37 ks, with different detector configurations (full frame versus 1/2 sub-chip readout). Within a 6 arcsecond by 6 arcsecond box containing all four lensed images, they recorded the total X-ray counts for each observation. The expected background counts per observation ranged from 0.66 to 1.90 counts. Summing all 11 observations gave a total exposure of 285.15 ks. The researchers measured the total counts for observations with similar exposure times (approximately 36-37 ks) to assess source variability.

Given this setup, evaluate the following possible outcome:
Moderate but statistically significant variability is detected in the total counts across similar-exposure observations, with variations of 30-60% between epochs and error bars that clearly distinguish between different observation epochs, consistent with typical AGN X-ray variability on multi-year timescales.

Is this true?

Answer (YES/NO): NO